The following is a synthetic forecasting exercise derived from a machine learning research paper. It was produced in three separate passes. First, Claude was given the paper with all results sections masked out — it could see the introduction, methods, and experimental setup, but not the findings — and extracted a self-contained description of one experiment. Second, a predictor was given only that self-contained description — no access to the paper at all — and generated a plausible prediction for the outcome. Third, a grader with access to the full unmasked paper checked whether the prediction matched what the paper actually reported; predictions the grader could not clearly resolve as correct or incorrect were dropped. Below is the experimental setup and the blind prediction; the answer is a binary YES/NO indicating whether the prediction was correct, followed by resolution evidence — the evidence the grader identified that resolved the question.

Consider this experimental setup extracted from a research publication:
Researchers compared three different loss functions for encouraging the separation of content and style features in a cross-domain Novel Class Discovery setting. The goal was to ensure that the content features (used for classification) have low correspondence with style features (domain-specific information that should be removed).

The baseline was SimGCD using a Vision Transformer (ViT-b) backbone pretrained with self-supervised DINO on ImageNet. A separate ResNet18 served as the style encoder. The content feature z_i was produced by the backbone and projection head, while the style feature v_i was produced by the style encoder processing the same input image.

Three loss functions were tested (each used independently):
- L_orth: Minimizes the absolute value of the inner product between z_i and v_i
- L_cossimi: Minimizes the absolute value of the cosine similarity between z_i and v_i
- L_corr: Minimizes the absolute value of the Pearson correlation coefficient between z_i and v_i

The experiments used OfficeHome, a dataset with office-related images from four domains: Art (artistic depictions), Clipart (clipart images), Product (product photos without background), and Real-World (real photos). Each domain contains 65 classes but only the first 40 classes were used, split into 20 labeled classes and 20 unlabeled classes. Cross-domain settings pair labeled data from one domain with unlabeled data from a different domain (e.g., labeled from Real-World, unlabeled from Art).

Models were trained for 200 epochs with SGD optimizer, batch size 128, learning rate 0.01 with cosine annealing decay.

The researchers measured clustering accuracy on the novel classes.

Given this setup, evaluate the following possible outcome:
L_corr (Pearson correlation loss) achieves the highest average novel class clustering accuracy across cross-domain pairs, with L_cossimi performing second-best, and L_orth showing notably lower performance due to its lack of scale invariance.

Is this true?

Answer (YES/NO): NO